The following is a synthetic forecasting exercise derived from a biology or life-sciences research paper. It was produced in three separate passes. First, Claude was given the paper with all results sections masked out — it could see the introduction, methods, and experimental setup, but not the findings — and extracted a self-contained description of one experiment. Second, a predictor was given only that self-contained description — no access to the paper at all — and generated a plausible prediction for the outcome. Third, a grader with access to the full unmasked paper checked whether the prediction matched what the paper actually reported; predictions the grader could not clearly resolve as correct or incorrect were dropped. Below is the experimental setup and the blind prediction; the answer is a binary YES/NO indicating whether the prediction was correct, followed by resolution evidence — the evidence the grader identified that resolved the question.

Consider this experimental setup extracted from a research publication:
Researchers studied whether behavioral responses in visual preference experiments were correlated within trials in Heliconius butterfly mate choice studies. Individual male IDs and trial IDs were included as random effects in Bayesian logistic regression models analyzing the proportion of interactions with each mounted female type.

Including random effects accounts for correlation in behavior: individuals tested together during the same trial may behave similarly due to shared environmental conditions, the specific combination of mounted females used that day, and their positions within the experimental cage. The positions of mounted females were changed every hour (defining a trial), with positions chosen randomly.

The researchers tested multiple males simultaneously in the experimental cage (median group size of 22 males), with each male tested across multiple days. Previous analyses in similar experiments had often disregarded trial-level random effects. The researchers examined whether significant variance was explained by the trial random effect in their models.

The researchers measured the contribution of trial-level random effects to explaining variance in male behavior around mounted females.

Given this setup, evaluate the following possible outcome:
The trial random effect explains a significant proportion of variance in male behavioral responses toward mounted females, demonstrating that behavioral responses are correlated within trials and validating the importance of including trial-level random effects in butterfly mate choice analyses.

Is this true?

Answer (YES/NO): YES